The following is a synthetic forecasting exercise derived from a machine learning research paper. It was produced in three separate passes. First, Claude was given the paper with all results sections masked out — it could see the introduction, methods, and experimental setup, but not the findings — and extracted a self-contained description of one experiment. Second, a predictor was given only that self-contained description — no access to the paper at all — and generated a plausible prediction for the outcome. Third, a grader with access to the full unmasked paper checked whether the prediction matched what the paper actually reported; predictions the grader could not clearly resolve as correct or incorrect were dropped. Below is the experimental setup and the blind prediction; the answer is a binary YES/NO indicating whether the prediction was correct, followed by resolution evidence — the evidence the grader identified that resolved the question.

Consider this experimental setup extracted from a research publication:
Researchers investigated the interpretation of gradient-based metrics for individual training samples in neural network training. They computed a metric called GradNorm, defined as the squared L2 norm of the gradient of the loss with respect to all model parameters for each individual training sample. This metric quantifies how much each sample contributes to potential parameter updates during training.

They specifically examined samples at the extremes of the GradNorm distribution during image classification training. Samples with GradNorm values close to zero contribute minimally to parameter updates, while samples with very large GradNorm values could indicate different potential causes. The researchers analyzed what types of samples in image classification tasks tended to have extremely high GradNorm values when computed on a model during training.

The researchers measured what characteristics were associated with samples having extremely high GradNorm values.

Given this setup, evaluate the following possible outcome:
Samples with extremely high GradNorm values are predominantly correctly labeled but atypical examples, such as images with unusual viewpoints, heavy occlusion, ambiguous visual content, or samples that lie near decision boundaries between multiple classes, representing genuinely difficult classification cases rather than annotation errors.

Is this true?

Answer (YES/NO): NO